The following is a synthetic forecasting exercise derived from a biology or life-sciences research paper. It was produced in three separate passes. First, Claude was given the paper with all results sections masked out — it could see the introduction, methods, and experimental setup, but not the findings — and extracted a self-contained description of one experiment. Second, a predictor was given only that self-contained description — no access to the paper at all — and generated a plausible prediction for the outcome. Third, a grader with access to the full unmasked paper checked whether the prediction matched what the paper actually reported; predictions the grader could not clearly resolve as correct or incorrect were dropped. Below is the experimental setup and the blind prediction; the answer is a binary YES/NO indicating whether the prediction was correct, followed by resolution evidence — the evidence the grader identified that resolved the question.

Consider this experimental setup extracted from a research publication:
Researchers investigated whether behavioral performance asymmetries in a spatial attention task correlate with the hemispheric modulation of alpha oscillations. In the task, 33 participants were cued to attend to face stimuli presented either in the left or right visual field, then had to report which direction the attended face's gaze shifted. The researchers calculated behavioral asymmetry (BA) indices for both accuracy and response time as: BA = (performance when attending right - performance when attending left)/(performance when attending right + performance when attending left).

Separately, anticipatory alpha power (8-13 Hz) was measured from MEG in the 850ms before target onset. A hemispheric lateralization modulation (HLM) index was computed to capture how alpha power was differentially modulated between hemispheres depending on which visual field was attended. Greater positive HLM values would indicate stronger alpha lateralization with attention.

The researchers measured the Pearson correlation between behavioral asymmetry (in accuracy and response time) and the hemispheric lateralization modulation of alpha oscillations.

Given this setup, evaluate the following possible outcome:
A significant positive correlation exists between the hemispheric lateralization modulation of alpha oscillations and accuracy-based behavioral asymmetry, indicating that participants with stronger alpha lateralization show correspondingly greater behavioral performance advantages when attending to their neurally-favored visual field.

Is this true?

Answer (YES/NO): NO